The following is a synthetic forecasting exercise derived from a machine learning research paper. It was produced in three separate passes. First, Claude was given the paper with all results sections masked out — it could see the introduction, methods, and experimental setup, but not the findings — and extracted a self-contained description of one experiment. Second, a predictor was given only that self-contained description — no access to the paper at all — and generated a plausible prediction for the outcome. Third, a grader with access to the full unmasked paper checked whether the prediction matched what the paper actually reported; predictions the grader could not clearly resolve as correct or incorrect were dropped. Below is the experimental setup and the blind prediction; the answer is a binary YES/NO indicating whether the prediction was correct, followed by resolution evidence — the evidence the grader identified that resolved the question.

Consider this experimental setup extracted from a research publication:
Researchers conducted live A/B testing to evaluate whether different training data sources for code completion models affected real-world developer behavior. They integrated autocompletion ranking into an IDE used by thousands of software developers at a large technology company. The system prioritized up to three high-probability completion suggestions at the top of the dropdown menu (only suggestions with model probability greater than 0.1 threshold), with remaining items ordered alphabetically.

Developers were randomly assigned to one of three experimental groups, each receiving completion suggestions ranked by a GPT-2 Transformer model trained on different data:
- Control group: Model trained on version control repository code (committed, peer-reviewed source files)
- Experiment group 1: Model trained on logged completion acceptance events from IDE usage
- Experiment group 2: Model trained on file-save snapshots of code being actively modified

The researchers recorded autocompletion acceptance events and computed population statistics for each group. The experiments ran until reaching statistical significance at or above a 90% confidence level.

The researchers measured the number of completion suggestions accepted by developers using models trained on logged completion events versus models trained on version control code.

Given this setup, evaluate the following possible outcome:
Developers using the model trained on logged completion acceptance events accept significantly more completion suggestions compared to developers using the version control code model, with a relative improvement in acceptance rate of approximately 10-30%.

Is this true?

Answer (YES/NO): NO